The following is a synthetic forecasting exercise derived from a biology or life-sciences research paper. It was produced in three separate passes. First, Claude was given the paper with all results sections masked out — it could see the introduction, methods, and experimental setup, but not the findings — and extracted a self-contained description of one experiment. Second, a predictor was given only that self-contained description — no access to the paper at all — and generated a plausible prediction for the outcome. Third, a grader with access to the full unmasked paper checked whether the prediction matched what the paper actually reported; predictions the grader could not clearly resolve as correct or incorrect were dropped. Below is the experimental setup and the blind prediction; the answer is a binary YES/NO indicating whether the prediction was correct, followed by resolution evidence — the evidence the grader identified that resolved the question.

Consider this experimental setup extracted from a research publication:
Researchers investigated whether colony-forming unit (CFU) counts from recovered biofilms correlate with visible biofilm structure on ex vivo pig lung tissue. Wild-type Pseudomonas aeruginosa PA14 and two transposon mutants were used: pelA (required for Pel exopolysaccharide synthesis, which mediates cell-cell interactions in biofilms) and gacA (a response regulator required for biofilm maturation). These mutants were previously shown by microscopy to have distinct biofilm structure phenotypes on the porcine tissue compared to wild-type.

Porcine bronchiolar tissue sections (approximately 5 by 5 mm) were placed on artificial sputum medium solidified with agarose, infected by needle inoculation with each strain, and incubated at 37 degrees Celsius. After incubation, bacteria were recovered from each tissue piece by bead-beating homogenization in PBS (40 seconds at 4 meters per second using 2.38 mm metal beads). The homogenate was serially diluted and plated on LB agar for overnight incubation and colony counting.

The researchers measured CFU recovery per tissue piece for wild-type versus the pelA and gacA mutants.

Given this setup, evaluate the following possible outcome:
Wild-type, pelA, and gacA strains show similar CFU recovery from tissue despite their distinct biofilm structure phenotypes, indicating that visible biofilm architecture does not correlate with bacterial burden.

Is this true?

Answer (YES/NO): NO